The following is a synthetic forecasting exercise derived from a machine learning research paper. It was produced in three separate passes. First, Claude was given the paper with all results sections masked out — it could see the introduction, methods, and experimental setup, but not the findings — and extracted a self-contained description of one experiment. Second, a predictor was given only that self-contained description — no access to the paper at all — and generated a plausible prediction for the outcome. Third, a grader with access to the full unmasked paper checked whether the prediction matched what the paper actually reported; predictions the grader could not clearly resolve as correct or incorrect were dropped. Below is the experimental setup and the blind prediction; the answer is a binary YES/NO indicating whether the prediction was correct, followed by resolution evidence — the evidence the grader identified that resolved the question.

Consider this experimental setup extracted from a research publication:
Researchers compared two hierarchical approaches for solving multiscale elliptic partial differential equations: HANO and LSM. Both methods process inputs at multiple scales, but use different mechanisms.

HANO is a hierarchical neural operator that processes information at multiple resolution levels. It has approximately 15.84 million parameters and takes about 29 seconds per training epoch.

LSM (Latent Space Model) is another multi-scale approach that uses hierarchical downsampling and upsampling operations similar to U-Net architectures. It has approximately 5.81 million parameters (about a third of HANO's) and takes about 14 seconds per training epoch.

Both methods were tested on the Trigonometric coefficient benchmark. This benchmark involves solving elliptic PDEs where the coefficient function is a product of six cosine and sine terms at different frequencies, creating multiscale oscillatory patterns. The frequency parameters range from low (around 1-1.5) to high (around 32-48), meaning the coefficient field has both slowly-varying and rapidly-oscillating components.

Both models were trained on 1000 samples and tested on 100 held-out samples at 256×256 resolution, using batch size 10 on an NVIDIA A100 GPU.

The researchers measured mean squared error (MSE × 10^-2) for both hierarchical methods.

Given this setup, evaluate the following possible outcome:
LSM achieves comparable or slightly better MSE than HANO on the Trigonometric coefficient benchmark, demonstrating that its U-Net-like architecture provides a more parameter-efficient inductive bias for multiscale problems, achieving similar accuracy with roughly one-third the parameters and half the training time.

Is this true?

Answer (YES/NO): YES